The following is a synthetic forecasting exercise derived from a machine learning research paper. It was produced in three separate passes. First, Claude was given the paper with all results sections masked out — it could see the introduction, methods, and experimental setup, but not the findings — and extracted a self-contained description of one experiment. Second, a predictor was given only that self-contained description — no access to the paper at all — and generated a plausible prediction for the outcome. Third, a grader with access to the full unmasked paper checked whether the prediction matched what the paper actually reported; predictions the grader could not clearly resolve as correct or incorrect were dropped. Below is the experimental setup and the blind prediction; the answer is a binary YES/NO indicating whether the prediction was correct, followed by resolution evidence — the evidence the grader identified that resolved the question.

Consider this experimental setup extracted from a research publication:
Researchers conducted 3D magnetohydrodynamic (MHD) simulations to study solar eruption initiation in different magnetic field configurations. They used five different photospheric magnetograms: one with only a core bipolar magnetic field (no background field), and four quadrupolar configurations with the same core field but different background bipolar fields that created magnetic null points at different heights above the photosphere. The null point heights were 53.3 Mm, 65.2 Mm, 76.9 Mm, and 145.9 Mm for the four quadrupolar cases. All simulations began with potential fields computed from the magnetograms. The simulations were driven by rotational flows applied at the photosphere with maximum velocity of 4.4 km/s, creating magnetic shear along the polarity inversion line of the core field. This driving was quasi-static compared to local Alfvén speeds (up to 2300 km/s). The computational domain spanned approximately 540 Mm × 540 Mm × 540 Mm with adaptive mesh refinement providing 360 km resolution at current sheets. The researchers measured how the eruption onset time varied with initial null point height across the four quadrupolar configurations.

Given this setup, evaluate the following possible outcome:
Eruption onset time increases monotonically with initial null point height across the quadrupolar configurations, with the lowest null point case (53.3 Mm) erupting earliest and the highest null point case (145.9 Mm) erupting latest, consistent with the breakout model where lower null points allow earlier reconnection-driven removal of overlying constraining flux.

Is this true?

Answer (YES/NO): YES